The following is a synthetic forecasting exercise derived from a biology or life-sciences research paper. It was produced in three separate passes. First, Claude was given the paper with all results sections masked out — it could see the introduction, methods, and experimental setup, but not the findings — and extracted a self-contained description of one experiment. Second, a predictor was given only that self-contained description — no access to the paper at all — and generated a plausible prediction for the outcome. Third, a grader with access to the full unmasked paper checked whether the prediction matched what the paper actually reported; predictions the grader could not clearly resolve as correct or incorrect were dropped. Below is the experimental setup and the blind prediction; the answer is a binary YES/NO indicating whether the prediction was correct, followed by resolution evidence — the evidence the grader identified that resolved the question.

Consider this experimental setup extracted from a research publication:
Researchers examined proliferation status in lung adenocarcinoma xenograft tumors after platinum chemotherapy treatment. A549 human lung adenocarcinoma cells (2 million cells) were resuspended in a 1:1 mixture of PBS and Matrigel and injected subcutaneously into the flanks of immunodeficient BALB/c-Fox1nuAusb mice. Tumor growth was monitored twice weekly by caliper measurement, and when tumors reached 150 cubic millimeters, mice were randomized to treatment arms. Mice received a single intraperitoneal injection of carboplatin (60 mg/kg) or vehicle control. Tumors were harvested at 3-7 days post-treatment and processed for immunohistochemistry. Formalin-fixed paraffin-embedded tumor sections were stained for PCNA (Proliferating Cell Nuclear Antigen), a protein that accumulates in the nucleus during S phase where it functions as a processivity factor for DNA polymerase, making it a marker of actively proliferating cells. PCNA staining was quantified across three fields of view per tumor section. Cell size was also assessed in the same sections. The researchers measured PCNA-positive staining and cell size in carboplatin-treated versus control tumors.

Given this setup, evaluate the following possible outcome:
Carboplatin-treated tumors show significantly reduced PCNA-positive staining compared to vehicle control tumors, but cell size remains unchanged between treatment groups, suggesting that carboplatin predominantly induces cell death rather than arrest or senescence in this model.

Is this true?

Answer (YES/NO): NO